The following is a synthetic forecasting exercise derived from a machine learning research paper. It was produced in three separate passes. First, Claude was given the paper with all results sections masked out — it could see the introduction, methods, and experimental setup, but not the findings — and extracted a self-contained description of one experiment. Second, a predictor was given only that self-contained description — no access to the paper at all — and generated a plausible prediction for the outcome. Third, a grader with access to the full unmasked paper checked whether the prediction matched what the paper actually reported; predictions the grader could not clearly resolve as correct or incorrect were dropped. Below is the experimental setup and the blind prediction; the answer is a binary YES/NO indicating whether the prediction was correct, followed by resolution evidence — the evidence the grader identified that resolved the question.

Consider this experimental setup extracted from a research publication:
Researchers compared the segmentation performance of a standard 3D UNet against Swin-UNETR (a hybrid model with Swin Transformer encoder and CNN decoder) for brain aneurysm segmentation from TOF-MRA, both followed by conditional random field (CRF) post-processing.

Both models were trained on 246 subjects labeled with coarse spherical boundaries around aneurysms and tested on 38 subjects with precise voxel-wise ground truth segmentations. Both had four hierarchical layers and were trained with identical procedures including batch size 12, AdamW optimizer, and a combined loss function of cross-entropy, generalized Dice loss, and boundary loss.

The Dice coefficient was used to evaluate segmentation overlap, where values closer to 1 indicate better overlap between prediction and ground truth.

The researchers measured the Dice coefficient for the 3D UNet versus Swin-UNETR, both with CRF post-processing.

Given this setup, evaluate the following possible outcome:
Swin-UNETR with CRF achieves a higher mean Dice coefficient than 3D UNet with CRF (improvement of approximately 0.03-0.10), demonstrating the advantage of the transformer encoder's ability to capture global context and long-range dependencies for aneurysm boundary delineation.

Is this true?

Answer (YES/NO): NO